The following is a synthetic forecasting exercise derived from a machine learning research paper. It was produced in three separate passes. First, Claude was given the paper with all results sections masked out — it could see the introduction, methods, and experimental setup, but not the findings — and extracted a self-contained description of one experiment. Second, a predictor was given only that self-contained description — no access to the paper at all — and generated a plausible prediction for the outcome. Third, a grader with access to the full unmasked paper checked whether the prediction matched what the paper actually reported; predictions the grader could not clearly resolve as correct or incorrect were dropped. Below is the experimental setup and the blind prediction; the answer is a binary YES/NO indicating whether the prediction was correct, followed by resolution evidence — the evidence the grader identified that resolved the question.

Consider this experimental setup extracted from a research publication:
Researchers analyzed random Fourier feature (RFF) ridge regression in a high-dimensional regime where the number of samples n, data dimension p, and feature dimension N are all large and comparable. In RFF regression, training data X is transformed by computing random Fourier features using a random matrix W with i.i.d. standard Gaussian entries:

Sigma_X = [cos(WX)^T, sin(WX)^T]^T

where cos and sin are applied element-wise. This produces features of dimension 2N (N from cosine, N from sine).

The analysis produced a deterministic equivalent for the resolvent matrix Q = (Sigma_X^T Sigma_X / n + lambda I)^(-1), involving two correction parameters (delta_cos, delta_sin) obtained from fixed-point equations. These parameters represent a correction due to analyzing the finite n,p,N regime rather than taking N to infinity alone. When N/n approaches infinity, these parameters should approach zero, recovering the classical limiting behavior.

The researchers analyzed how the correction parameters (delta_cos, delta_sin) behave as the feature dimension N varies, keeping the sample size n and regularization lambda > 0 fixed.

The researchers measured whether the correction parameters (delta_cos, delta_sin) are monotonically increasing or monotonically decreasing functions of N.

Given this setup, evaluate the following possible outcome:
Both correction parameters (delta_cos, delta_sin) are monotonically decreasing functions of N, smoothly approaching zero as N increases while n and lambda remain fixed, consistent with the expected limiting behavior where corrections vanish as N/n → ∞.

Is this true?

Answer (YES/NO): NO